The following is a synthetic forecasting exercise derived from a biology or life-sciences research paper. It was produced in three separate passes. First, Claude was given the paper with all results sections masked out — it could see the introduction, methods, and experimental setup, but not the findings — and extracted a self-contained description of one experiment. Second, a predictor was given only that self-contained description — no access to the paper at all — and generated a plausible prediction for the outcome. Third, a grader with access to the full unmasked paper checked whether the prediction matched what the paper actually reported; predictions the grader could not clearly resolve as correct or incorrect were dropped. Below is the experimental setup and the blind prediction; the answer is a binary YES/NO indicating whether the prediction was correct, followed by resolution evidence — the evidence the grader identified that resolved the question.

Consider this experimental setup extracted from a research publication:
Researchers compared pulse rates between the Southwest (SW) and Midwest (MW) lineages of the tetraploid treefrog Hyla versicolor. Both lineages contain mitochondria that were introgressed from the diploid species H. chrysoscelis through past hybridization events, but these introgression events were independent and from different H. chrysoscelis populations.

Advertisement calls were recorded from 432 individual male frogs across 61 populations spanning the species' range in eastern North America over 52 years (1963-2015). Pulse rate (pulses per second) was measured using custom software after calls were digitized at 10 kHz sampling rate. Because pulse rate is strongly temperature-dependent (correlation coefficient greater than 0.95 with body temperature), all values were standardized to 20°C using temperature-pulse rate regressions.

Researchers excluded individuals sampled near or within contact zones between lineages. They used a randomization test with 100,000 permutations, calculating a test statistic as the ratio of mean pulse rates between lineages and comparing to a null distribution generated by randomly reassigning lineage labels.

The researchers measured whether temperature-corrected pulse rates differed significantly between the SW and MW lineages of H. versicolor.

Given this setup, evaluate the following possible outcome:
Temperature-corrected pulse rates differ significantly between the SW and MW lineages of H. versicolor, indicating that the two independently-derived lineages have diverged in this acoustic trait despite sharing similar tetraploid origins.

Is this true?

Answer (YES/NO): YES